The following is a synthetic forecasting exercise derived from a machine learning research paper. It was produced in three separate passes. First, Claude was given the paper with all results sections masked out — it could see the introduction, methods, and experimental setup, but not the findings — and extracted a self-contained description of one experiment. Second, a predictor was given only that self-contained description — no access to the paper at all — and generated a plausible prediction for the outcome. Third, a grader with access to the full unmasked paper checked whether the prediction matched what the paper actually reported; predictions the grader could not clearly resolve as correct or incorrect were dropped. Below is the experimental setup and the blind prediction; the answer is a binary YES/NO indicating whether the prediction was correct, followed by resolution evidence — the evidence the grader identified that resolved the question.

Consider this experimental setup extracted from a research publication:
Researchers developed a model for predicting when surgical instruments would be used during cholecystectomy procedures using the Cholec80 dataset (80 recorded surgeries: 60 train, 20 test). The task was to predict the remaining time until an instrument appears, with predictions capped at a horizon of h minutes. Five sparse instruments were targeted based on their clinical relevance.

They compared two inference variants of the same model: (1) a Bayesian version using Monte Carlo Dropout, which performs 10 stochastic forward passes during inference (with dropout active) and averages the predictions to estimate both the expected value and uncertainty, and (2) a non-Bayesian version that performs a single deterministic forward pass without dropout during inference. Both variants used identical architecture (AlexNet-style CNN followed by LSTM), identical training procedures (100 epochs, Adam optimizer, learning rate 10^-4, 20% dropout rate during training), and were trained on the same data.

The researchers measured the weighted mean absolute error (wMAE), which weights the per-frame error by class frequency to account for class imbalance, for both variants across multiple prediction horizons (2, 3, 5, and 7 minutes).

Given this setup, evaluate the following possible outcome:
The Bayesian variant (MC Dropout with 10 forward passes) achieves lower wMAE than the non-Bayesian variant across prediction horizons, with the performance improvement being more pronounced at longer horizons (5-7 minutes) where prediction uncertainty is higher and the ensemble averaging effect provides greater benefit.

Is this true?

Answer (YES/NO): NO